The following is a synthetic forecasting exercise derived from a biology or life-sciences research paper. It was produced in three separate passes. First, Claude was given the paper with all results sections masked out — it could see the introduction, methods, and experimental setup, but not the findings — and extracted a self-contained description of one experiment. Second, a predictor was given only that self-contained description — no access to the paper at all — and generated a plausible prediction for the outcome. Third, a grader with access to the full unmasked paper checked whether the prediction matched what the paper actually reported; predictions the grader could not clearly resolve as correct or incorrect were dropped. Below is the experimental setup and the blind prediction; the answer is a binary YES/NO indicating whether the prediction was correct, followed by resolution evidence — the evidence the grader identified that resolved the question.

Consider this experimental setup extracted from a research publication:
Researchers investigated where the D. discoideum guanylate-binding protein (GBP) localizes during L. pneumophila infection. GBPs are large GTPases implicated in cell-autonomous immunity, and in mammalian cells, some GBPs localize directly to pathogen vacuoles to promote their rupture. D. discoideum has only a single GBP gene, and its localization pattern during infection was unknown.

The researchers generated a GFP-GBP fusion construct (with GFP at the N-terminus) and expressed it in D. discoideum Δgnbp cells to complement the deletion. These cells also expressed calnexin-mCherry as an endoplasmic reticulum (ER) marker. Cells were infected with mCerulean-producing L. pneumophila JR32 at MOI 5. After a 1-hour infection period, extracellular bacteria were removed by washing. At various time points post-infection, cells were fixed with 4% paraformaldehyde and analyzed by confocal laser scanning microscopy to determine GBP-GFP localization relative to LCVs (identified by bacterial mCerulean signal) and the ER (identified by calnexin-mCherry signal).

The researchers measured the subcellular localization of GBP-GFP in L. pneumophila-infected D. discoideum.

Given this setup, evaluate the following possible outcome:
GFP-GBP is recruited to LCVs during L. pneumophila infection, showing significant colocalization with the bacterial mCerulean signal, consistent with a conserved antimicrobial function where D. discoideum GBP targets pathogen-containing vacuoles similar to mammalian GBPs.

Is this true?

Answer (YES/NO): NO